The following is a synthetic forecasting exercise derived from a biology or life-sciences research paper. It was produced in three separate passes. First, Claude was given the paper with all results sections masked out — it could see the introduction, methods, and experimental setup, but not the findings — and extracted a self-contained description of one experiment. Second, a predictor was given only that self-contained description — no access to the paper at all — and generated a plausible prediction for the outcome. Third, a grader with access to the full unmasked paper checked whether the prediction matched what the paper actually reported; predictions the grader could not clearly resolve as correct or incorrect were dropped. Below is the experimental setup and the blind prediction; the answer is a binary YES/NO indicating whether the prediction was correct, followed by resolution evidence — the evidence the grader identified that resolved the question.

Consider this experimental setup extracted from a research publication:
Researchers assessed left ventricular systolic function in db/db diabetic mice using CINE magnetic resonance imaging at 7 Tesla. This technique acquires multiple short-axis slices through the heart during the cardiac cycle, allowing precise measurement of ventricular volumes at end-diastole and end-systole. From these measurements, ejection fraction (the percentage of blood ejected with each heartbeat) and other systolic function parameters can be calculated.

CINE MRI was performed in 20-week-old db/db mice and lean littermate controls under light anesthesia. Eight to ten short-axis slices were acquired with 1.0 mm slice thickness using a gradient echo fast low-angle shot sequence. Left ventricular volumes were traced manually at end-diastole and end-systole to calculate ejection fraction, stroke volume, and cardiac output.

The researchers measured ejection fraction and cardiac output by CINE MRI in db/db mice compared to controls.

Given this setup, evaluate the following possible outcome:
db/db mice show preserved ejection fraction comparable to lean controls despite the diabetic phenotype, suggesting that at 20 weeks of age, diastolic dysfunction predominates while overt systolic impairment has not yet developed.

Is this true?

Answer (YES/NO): NO